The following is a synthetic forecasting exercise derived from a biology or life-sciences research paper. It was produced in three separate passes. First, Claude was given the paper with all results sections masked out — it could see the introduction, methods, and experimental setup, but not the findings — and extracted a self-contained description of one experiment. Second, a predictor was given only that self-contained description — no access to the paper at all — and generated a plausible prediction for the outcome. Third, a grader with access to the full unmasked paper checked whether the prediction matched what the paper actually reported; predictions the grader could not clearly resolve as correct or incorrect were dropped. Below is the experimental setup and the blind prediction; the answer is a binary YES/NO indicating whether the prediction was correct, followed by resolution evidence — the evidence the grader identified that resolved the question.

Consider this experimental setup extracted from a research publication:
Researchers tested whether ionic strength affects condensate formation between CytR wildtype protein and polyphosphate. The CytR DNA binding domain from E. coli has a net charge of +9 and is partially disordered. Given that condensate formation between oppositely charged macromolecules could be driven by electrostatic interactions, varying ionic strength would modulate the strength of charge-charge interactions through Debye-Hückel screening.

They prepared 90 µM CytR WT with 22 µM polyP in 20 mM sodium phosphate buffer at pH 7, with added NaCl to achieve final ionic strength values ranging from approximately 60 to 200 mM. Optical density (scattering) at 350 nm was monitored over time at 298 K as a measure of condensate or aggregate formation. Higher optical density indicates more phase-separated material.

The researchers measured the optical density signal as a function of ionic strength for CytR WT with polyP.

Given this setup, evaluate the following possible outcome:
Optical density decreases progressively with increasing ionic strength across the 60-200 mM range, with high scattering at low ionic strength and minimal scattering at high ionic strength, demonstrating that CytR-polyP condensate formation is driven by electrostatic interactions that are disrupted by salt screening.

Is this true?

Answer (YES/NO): NO